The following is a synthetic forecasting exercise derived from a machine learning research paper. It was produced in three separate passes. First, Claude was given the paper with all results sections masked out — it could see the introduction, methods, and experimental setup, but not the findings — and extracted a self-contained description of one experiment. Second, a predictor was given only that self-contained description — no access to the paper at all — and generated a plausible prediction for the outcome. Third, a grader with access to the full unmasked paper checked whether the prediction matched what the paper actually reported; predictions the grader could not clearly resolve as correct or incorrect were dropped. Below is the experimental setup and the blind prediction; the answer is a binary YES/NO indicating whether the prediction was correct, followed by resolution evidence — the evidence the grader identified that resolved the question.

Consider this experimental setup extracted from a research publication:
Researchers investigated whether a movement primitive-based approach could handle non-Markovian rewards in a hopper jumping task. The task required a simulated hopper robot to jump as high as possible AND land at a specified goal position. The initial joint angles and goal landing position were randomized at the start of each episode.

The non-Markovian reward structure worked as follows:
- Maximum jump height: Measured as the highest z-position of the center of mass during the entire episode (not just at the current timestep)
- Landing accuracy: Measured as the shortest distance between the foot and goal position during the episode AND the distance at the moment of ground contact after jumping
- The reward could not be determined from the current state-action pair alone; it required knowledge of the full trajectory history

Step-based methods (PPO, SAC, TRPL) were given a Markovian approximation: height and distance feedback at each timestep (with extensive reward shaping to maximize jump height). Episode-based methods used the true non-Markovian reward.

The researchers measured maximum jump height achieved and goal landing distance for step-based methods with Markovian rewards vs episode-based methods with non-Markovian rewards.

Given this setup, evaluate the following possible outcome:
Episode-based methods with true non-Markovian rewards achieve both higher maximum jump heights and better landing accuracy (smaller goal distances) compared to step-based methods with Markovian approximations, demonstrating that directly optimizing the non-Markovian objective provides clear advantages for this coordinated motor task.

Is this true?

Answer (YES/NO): NO